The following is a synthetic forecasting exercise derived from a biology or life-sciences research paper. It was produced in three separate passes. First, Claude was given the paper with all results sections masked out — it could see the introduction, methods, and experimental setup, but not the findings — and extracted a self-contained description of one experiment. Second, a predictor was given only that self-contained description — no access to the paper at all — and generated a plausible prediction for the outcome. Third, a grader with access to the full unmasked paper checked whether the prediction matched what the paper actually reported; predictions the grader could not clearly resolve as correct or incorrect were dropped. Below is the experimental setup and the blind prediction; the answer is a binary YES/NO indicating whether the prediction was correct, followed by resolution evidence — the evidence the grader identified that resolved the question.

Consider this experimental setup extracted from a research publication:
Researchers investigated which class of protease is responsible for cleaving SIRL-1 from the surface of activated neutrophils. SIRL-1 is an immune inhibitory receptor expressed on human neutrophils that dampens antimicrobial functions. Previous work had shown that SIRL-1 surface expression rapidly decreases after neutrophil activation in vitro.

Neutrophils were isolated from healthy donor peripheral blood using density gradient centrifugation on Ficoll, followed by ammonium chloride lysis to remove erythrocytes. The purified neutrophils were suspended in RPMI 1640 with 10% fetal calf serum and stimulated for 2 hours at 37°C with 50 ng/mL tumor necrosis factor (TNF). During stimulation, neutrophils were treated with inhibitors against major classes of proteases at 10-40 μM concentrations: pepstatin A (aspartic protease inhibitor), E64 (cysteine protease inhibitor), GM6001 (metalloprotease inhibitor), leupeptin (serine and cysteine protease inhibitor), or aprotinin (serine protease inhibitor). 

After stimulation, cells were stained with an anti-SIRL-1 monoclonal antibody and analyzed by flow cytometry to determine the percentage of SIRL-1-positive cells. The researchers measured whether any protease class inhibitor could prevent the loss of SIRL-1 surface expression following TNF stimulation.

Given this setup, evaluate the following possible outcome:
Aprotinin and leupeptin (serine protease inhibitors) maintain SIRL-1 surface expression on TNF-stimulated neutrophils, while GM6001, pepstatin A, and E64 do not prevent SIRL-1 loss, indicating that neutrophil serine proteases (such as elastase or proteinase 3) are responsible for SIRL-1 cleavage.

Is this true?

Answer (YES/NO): NO